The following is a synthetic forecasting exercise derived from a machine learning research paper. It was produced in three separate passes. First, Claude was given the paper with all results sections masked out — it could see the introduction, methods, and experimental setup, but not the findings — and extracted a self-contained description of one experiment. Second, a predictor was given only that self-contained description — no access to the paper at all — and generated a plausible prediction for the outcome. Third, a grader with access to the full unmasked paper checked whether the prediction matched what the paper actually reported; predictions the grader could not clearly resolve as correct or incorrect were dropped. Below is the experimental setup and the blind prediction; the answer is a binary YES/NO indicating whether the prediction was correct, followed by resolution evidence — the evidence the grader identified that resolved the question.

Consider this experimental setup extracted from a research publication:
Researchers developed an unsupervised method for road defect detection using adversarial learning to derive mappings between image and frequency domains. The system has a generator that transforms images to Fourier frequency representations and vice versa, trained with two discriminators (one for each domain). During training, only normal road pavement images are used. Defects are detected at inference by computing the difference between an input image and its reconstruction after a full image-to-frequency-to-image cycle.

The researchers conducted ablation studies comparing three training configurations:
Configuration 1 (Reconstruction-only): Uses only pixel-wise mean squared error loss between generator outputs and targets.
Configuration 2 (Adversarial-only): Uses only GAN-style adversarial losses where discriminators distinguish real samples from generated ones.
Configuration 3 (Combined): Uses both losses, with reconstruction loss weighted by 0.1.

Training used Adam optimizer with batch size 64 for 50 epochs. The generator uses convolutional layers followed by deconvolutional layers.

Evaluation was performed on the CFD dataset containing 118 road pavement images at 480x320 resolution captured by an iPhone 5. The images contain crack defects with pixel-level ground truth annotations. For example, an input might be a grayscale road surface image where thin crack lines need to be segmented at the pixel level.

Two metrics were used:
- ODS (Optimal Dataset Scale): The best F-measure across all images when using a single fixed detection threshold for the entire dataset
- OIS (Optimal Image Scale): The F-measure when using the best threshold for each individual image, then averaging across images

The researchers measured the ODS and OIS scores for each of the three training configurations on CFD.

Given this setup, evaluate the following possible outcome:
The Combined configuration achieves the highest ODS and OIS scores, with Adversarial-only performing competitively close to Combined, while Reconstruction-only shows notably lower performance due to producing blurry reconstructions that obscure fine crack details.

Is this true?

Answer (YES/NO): NO